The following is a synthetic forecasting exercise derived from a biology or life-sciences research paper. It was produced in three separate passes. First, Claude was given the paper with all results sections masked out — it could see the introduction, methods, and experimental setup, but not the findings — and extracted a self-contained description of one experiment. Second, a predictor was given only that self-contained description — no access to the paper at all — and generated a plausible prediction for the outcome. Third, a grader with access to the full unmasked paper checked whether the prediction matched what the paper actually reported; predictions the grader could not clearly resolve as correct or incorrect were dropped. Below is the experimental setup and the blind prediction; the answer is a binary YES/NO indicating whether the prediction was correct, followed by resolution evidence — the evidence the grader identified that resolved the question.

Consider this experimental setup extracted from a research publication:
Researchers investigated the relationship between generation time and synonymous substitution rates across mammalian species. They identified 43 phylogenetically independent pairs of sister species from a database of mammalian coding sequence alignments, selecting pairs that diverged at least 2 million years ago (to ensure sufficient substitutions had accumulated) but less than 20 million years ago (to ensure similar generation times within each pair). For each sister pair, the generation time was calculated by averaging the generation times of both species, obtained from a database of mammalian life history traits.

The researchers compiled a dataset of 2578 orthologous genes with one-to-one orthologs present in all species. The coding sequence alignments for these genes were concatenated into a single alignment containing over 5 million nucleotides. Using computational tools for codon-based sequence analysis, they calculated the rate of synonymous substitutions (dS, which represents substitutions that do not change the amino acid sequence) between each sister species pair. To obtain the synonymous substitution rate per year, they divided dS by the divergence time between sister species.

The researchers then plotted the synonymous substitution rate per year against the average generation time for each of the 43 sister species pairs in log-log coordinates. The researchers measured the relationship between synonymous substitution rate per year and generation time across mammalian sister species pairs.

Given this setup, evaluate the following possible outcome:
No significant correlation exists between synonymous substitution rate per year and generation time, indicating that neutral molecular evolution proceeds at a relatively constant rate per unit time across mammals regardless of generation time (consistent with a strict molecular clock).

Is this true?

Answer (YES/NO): NO